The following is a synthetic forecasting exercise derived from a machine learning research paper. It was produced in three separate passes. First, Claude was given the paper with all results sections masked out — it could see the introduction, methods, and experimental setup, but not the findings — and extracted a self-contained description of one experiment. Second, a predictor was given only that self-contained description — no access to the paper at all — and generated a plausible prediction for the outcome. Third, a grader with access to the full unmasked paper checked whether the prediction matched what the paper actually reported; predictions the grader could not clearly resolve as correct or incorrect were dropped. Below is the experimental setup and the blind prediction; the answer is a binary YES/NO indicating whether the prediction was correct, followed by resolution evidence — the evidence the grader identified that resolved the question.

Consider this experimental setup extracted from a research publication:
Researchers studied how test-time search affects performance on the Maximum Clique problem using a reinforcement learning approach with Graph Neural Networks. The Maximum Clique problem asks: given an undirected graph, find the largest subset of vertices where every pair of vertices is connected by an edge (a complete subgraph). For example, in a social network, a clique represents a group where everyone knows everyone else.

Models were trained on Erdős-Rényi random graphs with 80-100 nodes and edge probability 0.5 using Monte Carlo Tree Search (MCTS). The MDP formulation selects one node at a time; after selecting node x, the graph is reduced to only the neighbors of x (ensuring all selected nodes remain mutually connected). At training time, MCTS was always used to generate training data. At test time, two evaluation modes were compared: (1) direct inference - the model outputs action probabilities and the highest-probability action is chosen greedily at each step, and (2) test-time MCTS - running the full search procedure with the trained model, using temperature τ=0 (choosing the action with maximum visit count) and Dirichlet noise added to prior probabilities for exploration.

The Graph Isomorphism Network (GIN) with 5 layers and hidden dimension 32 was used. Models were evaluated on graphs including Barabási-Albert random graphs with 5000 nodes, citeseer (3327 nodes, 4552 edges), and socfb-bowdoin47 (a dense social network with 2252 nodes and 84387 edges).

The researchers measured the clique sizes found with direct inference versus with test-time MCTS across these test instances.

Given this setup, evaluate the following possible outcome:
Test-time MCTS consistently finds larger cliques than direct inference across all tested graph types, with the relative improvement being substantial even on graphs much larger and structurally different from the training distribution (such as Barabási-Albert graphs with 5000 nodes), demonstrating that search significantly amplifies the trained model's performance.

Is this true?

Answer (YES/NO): NO